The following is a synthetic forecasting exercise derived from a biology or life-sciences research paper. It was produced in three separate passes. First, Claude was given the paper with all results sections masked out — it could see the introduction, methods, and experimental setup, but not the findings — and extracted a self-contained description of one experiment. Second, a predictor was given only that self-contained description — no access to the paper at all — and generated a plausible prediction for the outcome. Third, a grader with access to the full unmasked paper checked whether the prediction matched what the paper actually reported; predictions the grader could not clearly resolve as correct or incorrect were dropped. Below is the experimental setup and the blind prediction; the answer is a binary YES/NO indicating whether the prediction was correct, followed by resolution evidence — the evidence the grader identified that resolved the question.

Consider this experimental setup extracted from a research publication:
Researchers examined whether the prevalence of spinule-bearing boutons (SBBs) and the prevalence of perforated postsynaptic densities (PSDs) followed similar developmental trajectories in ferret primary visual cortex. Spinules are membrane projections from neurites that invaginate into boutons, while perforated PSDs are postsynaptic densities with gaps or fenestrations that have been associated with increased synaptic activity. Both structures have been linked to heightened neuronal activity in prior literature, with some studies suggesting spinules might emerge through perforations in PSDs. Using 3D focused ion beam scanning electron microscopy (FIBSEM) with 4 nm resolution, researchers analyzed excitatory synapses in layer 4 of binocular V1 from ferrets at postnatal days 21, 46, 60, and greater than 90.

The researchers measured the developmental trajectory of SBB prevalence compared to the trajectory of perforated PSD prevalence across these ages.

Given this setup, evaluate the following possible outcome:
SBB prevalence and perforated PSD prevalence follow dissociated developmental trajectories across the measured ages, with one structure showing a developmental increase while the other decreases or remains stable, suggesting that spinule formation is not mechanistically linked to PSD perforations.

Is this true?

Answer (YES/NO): YES